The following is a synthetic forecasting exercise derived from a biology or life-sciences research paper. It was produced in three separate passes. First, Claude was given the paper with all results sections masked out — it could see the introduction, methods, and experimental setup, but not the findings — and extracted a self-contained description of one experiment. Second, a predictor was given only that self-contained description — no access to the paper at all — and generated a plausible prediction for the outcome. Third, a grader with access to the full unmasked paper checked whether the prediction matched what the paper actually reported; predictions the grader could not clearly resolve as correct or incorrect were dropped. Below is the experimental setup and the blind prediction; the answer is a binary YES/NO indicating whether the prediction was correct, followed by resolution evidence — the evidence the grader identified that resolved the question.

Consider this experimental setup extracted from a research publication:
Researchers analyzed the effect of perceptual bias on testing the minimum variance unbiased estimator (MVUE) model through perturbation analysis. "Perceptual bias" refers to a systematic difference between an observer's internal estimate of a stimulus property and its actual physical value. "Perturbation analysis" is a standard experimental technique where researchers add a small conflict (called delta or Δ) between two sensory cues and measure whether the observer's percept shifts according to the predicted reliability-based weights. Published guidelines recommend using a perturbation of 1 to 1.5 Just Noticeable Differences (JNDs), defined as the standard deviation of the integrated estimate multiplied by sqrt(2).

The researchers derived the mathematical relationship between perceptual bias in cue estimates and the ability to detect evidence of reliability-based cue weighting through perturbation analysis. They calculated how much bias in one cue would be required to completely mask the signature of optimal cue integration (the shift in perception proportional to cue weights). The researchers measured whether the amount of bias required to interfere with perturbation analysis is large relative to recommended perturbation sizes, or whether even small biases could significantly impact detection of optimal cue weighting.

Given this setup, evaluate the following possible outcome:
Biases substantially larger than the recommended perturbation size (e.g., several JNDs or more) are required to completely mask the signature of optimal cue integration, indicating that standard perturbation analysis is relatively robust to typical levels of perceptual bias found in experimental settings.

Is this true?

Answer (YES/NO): NO